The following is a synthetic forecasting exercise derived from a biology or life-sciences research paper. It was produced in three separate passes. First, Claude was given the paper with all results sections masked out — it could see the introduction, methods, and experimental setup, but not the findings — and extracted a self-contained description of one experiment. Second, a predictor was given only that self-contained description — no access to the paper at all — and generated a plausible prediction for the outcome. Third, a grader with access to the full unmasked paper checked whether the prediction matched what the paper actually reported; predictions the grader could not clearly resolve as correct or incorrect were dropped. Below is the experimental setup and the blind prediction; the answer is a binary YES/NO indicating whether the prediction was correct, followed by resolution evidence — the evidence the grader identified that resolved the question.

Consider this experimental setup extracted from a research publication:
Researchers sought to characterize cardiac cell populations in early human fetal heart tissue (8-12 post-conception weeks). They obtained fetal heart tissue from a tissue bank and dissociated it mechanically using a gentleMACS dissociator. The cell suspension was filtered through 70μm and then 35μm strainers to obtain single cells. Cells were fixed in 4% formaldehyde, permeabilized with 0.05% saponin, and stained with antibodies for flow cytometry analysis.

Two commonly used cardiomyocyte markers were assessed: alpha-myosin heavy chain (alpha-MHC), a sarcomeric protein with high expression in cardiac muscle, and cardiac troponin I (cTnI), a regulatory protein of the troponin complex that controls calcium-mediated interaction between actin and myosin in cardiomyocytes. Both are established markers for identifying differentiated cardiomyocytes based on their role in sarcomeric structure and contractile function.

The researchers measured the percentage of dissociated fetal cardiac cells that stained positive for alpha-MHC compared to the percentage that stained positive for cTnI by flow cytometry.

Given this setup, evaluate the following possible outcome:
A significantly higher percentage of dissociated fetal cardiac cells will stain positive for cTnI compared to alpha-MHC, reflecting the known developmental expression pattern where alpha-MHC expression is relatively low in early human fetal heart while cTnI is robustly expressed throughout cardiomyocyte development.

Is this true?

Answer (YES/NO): YES